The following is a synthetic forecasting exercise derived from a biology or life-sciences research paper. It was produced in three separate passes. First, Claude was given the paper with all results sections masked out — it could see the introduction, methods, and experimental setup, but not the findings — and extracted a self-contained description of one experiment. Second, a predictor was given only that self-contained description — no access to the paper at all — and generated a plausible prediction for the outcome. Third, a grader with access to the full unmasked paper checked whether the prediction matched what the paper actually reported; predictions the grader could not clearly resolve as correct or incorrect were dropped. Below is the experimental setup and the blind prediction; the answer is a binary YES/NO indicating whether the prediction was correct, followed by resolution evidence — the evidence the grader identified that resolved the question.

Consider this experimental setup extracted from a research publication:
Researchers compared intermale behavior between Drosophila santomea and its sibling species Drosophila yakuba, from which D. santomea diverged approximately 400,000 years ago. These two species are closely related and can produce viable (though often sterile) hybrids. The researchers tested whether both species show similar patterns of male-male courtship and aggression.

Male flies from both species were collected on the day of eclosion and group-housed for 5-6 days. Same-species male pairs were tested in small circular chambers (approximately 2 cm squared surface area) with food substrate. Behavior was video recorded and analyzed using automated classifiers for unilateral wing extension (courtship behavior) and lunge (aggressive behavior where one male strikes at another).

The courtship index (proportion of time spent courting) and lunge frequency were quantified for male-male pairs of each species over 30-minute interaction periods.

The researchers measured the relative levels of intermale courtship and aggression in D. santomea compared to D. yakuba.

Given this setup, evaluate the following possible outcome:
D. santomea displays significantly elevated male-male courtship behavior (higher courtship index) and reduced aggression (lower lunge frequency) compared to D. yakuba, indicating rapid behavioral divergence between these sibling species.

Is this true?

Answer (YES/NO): YES